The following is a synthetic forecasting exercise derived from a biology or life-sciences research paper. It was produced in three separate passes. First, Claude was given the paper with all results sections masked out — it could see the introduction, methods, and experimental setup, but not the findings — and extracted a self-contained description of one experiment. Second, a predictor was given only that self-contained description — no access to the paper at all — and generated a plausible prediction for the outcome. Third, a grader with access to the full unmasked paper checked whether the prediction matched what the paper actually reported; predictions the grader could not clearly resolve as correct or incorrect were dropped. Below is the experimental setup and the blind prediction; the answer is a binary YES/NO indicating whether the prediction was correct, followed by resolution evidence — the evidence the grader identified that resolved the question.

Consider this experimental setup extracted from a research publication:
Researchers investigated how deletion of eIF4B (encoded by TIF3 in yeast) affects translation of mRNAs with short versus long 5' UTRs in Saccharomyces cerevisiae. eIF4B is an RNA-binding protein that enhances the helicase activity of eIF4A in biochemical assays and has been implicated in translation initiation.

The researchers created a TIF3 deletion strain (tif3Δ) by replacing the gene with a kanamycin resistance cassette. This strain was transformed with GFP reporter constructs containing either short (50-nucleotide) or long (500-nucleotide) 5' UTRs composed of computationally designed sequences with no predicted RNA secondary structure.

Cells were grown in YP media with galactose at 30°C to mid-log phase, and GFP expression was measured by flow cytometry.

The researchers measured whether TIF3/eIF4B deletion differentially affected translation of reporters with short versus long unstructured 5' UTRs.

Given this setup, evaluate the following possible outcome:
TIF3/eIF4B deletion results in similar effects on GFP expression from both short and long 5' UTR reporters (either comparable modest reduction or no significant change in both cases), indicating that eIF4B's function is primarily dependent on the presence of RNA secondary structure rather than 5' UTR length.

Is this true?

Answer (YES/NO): NO